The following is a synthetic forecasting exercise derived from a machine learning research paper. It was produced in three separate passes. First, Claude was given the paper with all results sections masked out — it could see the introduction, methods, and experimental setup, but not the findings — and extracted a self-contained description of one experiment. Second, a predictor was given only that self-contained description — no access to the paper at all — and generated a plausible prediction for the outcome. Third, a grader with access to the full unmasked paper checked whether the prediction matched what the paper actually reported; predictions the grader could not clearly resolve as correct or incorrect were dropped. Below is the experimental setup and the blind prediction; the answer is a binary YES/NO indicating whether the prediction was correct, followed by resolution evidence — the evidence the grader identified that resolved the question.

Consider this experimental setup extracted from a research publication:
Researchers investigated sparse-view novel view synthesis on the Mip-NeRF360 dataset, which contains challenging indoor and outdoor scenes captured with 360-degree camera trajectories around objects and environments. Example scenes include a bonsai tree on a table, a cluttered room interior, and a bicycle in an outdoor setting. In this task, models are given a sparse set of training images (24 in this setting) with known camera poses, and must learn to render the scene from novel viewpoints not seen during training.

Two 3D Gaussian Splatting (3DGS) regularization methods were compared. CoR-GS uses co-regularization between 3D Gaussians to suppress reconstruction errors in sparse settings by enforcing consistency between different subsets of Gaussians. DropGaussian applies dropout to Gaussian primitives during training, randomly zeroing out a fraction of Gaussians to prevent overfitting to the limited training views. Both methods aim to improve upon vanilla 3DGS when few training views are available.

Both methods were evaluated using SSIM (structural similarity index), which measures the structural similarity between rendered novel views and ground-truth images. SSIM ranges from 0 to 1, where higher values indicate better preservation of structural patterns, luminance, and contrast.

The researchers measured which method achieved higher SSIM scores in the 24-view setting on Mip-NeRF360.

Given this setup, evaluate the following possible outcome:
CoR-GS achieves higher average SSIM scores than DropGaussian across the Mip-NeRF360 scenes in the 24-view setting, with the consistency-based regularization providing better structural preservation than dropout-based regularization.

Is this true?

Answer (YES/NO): NO